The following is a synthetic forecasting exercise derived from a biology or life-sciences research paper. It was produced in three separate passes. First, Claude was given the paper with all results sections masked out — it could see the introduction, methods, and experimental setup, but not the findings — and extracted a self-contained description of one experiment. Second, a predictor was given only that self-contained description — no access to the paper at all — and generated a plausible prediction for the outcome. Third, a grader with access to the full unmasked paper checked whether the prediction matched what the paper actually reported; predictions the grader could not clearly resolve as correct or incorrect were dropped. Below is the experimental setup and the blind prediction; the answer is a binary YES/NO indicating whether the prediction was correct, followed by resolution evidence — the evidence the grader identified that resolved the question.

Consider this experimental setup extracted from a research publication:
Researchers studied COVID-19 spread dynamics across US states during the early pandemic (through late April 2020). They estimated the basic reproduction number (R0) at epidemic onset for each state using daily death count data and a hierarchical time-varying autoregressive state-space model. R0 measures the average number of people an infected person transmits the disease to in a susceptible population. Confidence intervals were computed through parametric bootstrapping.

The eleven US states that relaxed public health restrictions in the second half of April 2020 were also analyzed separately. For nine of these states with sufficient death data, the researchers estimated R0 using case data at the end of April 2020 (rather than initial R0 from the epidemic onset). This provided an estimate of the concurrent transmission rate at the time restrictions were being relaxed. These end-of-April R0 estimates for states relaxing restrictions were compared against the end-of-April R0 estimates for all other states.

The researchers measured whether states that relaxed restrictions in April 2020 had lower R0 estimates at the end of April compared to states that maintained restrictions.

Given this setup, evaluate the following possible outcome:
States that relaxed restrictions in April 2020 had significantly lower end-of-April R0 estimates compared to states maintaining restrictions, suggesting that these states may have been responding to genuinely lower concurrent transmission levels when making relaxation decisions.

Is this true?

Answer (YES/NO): NO